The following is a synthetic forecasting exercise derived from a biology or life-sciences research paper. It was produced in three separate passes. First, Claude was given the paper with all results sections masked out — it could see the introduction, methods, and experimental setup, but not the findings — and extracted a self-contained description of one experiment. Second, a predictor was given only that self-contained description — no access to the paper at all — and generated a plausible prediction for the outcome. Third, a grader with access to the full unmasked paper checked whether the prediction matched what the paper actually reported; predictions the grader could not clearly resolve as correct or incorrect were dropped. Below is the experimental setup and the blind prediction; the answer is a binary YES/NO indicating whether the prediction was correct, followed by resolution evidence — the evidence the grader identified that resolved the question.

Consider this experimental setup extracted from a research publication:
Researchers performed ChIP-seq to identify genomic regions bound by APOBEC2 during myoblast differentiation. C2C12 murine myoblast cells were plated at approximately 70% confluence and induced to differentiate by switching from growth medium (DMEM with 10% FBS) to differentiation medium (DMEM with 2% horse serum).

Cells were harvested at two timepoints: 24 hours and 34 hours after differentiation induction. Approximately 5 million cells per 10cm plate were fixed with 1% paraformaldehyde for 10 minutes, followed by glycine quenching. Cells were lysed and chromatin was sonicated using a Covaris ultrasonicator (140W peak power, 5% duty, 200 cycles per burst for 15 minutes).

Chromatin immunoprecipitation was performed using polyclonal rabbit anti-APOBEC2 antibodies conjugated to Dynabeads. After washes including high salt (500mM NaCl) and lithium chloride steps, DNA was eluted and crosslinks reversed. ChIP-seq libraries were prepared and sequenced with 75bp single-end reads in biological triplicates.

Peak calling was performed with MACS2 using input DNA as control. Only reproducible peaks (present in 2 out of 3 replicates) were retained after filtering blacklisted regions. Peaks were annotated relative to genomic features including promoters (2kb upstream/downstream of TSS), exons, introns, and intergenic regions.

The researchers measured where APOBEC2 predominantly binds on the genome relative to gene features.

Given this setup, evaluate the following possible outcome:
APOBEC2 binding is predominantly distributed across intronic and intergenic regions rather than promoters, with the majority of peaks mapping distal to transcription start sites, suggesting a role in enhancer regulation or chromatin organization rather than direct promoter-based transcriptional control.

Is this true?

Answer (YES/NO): NO